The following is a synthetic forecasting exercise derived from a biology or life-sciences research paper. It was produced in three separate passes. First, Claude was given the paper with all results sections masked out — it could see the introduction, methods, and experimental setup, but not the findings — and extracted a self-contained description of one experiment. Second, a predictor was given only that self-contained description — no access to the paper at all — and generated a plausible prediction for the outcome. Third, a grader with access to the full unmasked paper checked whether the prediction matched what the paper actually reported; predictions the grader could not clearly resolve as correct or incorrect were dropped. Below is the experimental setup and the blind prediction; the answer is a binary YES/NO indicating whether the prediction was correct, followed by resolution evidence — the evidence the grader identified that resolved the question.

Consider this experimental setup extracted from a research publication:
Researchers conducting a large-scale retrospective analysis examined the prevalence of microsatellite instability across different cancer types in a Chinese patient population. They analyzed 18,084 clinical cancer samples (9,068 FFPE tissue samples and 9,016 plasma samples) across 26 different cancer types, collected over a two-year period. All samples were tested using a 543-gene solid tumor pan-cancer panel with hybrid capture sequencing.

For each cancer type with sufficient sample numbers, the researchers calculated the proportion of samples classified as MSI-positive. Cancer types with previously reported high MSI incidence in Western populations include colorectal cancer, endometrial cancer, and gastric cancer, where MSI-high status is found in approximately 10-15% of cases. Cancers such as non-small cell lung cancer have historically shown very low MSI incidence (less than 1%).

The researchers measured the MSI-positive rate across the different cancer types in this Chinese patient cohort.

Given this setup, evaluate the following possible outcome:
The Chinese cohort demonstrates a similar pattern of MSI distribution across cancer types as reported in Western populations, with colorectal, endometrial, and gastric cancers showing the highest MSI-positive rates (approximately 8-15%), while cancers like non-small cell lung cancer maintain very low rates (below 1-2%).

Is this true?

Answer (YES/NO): NO